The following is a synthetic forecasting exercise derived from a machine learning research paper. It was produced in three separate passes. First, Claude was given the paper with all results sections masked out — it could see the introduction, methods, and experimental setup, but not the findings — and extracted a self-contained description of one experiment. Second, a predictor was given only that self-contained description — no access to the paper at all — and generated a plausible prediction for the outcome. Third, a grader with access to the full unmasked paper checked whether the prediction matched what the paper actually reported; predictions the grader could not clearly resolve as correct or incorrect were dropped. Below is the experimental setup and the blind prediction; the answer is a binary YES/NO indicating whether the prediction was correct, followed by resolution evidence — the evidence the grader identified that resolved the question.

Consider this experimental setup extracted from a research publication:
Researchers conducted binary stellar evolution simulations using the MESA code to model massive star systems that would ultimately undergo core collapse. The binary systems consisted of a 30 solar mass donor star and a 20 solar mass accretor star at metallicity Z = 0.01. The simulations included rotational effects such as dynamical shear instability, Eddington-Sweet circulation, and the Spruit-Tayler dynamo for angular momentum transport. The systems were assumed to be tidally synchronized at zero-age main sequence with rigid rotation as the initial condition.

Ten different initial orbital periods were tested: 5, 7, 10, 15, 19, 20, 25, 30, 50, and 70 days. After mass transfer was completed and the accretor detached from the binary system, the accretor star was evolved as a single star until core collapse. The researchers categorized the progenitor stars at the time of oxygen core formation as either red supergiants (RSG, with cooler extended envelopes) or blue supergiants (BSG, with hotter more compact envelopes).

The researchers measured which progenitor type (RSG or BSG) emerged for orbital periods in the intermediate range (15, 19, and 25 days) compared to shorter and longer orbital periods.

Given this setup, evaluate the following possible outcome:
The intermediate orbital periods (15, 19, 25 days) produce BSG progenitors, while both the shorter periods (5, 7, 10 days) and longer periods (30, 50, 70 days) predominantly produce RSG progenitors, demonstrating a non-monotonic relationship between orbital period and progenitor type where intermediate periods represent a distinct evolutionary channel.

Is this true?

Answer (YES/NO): YES